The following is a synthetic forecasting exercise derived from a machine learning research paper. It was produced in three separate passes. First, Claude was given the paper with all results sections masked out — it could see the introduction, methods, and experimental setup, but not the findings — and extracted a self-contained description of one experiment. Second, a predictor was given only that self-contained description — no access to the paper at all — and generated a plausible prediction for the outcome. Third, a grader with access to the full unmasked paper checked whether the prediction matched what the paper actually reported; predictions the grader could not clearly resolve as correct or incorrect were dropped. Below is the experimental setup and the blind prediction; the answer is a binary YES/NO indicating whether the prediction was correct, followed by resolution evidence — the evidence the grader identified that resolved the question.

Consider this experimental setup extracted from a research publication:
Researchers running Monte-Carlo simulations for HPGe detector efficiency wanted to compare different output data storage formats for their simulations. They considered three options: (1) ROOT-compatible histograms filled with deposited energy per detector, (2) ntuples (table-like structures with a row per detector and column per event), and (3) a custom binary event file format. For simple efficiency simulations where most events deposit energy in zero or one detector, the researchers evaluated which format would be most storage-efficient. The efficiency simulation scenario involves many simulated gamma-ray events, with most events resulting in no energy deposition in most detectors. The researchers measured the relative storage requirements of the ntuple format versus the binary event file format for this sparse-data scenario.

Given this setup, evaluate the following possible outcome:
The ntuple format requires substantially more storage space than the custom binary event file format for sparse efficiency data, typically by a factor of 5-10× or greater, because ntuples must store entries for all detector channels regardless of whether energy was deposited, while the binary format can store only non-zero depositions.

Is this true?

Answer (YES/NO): YES